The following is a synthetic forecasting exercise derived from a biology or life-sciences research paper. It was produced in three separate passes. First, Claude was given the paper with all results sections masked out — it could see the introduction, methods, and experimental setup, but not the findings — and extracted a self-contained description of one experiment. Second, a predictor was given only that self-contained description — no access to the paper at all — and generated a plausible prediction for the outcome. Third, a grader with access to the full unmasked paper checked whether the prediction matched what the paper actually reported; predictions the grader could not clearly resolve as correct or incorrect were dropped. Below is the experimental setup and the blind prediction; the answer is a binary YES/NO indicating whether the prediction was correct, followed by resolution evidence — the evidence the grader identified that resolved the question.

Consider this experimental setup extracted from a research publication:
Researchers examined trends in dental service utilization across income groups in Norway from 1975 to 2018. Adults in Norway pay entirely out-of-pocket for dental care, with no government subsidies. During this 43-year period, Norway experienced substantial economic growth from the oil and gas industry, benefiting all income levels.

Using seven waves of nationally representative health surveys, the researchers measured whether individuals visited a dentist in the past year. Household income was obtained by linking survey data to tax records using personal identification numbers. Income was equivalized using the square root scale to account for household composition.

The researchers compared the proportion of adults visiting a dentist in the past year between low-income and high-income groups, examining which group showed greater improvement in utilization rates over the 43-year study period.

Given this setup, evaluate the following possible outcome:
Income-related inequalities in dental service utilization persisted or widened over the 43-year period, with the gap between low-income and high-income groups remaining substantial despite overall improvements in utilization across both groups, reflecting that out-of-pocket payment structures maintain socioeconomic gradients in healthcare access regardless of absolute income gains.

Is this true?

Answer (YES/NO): NO